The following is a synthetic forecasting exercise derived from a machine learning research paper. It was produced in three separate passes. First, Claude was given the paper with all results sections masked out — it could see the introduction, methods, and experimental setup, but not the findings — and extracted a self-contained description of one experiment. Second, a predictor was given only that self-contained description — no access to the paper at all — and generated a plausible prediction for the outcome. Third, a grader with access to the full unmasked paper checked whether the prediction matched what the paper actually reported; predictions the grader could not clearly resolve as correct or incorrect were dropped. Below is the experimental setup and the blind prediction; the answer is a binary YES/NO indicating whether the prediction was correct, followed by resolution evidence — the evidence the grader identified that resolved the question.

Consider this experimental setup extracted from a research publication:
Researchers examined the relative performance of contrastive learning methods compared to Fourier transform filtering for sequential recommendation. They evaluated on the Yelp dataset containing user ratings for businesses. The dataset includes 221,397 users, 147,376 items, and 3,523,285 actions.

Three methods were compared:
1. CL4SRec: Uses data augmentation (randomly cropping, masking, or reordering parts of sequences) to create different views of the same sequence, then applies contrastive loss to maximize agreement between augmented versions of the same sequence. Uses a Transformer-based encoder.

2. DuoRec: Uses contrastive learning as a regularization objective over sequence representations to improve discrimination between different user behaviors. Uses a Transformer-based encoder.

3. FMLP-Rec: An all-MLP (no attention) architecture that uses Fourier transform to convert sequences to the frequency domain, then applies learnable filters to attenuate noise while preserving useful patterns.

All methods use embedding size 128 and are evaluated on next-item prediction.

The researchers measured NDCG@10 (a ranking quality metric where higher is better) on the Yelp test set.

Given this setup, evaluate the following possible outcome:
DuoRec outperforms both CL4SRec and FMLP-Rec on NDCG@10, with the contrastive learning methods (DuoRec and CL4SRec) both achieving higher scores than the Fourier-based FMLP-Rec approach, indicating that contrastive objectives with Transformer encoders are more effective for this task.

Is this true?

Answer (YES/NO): NO